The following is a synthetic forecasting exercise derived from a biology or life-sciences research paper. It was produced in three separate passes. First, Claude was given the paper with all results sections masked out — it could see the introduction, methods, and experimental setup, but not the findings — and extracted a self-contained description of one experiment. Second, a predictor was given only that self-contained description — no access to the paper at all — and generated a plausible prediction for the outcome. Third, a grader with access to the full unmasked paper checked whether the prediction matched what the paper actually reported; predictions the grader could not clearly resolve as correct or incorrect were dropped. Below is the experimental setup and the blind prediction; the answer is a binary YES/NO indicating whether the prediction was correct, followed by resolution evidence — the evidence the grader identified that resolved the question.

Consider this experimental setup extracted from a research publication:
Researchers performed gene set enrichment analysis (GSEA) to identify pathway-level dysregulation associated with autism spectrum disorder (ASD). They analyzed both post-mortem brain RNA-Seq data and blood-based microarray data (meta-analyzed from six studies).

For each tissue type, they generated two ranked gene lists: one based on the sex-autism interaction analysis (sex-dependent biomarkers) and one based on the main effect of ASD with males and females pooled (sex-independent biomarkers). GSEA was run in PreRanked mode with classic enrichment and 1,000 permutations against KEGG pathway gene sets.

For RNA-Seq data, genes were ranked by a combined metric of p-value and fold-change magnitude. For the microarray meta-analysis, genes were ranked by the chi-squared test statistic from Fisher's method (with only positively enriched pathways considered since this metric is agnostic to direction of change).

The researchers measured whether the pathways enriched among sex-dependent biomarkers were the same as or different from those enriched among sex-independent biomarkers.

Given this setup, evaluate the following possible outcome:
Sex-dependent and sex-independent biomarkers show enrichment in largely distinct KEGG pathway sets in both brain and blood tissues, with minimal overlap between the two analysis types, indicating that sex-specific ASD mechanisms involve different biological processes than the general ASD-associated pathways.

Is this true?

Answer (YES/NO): YES